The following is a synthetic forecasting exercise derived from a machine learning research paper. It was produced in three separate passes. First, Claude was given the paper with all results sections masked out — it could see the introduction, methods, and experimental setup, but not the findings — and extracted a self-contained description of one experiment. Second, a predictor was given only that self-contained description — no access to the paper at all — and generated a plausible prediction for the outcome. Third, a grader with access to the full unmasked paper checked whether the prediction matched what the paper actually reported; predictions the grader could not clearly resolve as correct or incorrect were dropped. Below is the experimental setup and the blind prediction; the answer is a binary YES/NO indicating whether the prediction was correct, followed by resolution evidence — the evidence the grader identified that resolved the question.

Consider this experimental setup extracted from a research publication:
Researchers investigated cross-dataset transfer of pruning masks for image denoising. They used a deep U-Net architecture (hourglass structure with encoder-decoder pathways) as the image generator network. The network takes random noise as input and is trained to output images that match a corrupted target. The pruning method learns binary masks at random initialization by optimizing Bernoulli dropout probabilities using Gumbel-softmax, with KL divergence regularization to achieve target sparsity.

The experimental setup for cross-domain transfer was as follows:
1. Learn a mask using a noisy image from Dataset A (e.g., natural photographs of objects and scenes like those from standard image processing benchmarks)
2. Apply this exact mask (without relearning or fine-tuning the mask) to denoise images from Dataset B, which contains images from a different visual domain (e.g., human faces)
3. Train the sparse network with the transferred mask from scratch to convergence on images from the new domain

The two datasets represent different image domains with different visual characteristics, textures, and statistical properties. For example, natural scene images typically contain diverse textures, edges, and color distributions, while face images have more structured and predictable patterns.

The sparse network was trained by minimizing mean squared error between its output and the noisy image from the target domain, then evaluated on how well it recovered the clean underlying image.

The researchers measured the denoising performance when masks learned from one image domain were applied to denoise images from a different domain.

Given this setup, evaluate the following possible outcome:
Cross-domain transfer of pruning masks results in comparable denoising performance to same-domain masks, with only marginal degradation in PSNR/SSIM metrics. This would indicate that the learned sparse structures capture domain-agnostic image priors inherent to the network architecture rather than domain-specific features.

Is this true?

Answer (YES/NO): YES